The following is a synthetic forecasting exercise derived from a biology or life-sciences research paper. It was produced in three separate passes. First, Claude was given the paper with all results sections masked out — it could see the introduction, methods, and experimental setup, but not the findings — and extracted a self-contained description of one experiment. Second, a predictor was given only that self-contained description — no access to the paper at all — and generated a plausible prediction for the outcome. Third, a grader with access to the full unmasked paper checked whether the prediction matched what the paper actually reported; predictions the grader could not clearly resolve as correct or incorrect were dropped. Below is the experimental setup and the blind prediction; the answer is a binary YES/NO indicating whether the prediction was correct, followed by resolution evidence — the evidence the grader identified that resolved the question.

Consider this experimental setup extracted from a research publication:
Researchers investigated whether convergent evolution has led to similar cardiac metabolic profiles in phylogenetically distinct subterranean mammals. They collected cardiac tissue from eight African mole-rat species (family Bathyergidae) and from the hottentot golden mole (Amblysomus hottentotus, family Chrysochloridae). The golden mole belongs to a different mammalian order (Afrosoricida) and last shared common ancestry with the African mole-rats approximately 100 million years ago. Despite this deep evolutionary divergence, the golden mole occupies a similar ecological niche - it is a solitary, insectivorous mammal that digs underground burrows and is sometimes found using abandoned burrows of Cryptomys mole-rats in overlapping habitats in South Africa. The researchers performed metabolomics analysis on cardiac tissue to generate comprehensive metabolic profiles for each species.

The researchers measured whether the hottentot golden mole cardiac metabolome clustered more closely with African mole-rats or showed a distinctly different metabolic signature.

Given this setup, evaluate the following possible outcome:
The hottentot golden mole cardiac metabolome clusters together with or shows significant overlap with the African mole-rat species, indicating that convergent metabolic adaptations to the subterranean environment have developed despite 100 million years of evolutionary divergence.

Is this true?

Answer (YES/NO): NO